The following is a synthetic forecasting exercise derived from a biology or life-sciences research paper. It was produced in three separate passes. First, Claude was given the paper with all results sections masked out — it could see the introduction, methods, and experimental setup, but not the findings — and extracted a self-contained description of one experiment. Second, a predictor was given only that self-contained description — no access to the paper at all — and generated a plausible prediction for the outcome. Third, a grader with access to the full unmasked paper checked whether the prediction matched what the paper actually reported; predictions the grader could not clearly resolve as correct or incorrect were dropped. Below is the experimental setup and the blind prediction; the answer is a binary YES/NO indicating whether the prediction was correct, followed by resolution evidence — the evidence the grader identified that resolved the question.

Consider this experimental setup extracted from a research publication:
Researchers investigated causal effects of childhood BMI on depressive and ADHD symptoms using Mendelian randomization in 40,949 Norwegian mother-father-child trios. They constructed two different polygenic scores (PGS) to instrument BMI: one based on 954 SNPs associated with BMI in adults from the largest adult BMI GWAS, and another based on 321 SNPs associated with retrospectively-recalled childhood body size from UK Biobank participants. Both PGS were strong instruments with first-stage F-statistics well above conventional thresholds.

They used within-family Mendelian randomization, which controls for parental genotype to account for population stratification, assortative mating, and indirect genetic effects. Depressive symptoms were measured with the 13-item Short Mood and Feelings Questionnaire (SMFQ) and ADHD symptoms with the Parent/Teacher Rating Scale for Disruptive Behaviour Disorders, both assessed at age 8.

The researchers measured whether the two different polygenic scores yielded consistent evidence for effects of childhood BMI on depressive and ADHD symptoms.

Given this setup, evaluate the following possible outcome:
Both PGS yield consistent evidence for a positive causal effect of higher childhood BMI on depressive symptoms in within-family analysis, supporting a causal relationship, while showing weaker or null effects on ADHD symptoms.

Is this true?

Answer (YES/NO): NO